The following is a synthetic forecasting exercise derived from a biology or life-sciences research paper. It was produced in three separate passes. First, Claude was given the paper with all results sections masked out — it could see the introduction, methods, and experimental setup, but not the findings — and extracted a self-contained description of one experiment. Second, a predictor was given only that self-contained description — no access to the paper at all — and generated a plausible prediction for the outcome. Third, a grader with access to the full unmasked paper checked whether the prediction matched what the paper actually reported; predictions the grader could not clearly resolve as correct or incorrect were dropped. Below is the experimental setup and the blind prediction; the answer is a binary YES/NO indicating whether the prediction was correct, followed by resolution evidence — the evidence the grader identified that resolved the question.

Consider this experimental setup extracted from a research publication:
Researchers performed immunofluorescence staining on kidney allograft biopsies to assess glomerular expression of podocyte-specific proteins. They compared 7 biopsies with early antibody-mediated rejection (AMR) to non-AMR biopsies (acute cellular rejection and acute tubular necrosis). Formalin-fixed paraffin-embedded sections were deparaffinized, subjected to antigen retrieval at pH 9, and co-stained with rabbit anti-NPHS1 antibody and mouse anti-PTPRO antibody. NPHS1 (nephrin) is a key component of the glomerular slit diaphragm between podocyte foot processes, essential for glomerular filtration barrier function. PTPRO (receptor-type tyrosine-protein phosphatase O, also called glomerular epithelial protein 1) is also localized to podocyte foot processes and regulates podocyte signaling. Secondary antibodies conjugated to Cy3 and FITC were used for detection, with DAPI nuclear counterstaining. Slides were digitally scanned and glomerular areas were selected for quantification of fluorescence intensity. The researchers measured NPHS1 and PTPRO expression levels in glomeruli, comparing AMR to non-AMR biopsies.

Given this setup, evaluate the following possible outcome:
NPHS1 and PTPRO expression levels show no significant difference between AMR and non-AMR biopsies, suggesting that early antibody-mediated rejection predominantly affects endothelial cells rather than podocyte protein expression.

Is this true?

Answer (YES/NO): NO